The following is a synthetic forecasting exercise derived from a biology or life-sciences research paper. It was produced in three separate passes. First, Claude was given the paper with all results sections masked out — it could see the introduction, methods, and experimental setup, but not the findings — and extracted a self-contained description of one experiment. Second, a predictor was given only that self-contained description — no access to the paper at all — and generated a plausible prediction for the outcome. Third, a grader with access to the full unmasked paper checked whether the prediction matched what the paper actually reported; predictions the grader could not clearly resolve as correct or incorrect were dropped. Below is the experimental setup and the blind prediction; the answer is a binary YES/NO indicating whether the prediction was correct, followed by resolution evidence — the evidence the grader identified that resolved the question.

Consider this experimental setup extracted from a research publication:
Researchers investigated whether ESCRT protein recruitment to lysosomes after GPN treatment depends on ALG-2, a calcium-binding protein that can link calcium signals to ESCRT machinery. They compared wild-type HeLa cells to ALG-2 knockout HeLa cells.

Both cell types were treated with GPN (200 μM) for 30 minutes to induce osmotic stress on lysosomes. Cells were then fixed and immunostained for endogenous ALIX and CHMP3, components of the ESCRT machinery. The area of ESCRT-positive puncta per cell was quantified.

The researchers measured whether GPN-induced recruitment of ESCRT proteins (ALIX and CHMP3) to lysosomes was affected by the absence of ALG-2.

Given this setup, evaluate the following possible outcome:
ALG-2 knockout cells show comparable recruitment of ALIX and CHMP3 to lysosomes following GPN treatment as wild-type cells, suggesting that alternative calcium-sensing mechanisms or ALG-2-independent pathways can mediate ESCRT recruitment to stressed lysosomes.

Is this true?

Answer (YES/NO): NO